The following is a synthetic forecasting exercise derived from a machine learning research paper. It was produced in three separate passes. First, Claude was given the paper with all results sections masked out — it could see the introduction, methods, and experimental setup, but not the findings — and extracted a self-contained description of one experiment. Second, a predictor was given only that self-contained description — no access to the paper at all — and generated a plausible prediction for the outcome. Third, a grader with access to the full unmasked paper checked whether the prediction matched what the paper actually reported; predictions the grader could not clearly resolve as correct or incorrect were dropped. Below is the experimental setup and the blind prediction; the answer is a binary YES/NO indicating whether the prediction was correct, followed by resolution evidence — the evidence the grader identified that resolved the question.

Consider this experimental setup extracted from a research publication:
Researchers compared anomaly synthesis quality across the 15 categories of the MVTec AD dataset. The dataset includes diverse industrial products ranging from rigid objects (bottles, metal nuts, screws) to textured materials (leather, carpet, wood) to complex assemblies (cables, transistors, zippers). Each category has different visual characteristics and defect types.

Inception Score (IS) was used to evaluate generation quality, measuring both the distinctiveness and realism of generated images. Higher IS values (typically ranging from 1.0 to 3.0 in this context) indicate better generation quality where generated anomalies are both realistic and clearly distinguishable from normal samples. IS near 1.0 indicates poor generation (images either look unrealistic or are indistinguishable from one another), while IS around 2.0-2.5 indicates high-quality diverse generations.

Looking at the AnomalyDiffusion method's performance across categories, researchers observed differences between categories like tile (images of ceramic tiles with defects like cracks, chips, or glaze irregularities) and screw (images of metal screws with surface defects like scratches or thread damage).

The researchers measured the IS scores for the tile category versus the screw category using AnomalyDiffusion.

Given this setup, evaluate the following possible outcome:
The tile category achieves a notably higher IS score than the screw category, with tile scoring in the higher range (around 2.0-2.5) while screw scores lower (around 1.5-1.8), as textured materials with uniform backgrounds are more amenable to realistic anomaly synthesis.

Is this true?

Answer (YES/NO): NO